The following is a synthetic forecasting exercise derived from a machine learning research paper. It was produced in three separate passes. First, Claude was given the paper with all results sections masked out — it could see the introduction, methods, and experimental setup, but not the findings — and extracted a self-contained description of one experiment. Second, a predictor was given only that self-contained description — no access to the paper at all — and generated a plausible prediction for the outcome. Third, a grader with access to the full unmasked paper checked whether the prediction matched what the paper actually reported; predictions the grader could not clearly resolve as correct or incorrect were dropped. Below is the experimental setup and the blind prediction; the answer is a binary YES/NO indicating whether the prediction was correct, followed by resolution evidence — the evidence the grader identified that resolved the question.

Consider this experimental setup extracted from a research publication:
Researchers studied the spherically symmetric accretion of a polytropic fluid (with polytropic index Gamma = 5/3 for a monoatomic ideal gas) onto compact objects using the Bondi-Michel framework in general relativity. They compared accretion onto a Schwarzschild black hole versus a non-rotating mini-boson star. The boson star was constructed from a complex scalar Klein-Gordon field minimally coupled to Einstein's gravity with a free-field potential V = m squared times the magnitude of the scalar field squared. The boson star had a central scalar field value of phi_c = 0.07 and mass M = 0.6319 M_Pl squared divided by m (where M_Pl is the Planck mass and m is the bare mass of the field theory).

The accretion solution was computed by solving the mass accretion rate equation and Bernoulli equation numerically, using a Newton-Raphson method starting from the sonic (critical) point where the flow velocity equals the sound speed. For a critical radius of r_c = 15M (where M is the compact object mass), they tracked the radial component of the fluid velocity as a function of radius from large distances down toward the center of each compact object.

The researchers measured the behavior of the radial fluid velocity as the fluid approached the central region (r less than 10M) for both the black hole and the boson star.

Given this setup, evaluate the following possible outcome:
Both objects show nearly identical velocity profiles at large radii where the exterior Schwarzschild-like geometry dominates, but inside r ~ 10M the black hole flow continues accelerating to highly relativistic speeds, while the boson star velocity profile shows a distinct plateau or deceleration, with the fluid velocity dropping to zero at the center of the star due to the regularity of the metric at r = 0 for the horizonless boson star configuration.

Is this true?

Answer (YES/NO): NO